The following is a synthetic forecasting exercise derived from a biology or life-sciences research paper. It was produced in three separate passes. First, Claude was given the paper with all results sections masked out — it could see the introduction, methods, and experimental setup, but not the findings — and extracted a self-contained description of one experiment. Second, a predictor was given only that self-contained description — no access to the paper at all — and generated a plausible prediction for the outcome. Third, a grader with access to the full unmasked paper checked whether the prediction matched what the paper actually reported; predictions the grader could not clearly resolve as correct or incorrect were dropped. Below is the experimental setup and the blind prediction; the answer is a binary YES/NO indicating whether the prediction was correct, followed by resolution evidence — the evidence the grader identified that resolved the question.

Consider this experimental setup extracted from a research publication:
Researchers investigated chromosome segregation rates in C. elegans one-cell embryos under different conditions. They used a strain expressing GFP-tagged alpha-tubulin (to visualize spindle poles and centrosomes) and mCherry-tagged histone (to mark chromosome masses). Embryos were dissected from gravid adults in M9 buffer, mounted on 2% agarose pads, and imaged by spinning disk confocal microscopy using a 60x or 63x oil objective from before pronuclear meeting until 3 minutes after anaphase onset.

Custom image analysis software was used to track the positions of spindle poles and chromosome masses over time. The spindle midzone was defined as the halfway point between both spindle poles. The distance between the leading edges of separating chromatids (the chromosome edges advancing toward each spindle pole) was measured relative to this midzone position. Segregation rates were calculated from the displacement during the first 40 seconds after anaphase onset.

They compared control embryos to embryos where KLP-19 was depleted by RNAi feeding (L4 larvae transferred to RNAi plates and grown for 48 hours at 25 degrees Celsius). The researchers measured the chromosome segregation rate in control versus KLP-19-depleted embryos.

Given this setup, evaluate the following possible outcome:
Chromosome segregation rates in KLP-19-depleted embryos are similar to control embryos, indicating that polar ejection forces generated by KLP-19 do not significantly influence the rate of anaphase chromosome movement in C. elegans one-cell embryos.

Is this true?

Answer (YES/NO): NO